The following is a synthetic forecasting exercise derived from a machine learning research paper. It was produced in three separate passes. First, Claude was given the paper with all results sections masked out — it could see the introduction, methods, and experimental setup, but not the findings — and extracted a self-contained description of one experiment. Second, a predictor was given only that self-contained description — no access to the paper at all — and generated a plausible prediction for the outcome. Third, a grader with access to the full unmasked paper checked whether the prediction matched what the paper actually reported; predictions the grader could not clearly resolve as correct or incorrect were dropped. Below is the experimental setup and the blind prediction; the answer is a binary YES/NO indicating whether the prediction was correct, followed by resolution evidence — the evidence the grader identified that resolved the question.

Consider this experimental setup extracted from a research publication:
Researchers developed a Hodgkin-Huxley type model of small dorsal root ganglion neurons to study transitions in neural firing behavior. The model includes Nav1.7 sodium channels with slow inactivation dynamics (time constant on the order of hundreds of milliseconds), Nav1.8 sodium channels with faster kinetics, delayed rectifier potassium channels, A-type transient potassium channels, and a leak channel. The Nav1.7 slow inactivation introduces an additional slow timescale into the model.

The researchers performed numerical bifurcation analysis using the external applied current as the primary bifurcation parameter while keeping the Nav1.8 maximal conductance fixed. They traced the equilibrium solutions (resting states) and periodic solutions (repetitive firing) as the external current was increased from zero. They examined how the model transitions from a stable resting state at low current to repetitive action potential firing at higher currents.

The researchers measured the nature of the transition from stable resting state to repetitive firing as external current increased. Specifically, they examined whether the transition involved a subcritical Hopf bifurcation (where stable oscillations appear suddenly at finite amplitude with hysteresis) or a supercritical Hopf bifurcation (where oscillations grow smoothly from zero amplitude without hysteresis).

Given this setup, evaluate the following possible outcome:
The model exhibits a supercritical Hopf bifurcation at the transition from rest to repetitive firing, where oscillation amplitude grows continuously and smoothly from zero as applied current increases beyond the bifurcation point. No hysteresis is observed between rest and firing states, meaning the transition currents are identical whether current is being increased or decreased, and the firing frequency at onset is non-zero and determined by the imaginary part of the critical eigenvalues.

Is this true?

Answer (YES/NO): NO